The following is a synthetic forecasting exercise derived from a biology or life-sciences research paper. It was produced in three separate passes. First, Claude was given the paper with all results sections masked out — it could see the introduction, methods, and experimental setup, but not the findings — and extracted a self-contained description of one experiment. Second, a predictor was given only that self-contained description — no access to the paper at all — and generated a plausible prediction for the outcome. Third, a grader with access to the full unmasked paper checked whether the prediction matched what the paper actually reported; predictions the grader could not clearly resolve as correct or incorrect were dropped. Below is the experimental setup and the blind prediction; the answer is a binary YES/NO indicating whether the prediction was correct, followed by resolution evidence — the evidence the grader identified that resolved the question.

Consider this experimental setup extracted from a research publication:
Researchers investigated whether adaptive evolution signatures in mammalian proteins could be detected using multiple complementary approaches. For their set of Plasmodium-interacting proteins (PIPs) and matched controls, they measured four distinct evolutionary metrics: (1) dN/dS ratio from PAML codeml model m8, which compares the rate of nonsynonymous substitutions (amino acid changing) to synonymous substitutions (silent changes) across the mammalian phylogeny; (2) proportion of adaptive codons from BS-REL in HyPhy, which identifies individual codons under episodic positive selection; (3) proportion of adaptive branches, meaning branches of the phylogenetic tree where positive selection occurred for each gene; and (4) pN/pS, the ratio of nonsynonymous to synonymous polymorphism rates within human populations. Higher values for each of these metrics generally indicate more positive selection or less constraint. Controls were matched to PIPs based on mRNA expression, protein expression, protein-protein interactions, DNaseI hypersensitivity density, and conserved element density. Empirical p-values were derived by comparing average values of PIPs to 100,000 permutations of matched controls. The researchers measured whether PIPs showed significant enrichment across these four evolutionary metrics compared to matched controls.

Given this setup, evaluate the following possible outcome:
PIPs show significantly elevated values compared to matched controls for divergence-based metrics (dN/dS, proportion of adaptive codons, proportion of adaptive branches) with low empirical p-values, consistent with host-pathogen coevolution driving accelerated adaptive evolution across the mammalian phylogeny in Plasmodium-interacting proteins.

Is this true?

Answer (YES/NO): YES